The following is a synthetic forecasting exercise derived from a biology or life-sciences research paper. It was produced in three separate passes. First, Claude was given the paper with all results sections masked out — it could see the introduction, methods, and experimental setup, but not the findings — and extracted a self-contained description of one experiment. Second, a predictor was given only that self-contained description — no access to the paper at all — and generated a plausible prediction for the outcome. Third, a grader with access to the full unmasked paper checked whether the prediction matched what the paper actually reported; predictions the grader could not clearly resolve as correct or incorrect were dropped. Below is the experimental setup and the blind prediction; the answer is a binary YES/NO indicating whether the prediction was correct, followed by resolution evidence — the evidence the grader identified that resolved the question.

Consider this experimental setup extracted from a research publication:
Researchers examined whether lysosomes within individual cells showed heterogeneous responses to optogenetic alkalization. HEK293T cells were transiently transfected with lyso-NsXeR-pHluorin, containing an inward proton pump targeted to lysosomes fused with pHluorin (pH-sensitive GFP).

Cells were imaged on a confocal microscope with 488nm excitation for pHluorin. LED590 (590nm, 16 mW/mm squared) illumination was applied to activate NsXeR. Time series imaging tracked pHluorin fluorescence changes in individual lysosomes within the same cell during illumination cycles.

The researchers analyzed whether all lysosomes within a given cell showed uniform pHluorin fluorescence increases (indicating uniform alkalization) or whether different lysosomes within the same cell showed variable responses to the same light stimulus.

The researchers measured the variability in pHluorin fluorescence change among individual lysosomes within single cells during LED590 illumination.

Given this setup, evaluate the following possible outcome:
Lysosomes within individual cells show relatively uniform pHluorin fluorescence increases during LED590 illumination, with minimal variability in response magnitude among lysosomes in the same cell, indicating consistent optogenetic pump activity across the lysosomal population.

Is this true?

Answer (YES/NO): NO